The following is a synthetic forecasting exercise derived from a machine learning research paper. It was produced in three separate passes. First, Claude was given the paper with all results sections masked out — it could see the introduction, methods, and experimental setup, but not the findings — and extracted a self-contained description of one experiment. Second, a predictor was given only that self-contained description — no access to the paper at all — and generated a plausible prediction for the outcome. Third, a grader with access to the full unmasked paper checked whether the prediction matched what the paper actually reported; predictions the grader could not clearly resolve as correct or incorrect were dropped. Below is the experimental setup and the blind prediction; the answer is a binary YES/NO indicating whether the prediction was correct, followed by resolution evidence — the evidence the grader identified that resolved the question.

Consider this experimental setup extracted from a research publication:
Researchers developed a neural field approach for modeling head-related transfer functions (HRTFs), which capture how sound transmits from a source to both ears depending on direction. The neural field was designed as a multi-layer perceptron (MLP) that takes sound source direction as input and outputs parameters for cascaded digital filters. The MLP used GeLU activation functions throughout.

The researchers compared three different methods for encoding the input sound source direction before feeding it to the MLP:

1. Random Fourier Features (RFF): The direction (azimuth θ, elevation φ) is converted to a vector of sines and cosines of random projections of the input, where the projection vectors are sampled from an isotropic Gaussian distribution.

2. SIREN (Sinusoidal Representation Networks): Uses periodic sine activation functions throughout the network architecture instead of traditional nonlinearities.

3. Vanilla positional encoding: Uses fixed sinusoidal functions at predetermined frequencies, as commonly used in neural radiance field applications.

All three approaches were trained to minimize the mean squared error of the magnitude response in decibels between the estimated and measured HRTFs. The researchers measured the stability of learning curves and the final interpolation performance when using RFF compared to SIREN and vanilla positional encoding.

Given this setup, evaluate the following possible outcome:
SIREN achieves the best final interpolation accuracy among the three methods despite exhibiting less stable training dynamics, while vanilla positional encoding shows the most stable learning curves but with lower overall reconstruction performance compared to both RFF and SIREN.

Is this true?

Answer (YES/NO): NO